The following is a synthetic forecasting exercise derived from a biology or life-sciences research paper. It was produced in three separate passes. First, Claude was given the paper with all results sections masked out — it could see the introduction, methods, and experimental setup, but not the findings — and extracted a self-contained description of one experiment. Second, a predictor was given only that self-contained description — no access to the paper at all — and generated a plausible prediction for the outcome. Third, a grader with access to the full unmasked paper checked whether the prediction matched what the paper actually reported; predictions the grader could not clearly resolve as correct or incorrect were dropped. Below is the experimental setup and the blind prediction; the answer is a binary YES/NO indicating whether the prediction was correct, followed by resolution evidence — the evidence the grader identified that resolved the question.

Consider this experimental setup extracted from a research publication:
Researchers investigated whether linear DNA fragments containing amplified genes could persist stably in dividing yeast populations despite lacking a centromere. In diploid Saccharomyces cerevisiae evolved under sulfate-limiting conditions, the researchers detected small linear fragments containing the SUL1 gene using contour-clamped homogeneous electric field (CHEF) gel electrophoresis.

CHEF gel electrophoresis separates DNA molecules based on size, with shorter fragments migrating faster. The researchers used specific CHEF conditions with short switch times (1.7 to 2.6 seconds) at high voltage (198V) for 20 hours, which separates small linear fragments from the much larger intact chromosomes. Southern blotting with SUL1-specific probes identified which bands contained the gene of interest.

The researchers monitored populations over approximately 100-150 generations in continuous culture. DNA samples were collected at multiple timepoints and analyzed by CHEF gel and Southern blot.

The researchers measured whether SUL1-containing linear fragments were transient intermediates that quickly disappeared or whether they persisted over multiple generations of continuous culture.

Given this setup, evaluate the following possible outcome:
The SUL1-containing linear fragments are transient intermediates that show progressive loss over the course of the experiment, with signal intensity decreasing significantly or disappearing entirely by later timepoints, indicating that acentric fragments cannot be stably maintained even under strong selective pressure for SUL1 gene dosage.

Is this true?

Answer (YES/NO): NO